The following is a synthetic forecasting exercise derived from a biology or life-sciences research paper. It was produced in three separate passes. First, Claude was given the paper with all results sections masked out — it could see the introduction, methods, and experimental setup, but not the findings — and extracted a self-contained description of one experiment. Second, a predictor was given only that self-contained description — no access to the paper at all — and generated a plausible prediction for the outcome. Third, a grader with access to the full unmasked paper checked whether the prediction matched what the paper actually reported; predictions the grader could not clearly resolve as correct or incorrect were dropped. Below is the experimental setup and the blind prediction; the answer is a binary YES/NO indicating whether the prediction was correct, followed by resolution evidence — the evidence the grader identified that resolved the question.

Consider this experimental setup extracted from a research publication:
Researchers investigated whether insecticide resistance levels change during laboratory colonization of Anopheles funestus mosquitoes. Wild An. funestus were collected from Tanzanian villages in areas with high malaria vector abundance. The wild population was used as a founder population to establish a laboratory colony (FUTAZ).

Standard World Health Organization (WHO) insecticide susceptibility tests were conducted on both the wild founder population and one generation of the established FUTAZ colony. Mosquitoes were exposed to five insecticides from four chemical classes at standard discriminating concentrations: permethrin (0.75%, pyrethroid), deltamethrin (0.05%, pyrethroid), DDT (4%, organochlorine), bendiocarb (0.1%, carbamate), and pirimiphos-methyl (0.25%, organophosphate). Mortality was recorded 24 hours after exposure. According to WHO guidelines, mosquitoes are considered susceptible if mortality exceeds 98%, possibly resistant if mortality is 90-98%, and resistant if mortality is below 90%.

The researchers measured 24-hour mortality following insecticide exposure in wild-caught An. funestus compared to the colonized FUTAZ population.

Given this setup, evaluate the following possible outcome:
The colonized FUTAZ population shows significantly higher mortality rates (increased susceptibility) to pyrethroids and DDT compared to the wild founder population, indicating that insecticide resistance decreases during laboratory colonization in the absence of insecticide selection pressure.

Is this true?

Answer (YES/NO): NO